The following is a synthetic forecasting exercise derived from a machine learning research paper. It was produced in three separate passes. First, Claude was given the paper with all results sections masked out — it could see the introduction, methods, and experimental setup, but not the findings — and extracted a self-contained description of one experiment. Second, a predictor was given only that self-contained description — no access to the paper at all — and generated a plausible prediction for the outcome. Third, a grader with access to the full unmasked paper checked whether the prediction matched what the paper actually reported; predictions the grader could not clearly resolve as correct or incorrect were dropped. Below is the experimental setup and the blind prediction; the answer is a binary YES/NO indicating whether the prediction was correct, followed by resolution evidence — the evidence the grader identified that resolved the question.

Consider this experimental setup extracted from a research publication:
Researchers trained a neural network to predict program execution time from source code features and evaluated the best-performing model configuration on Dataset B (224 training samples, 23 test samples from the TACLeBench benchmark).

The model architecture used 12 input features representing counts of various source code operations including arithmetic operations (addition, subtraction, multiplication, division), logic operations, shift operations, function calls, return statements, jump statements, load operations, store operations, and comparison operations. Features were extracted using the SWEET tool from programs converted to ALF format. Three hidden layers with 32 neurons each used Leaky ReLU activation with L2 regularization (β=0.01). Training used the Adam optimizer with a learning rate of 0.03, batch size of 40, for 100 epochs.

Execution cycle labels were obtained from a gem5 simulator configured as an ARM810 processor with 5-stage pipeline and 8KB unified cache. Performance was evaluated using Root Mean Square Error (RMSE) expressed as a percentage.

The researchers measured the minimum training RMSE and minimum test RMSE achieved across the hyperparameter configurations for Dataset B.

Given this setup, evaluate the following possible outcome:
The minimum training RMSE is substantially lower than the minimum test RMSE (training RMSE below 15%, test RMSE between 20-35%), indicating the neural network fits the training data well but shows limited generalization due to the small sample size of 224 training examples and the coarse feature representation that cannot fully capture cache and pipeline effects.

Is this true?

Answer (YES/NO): NO